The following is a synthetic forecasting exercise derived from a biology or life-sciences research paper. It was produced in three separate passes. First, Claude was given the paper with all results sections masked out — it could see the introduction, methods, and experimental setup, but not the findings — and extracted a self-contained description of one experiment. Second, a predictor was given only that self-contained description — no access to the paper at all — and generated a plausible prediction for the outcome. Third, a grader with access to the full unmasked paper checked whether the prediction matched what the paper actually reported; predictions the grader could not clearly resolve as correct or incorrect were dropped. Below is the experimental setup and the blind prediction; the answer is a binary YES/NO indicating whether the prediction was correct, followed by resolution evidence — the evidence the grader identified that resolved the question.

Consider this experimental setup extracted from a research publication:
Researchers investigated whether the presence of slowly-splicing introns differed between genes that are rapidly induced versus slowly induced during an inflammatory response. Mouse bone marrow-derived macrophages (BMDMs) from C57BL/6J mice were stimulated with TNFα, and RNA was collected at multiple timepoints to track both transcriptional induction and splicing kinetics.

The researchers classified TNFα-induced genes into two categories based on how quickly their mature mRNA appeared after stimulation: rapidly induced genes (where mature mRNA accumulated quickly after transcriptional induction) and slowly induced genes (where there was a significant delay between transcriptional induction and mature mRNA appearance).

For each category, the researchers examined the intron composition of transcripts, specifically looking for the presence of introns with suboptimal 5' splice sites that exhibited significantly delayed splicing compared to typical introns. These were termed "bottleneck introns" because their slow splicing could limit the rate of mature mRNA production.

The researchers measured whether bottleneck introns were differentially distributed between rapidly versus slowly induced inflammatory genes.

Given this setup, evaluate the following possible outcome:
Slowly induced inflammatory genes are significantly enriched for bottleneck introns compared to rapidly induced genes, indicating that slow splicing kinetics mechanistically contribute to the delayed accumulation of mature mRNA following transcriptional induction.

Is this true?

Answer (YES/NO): NO